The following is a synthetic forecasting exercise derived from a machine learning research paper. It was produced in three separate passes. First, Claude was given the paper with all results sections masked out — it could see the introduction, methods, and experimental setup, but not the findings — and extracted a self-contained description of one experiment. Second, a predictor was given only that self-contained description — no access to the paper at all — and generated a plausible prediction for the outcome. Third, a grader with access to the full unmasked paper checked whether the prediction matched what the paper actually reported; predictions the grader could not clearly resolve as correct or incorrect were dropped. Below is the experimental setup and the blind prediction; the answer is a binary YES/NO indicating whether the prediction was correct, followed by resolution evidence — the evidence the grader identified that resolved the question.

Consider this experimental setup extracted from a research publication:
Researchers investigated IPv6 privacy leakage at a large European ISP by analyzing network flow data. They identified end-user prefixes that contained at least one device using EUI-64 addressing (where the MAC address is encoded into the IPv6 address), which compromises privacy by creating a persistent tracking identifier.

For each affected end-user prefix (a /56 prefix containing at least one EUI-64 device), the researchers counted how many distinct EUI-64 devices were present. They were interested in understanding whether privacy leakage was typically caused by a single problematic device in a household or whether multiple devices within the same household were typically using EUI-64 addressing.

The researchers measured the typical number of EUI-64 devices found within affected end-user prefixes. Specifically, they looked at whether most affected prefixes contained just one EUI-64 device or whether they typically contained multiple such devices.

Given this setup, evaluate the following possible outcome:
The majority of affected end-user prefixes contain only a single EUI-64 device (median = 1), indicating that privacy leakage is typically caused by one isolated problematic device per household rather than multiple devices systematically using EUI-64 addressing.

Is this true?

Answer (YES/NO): YES